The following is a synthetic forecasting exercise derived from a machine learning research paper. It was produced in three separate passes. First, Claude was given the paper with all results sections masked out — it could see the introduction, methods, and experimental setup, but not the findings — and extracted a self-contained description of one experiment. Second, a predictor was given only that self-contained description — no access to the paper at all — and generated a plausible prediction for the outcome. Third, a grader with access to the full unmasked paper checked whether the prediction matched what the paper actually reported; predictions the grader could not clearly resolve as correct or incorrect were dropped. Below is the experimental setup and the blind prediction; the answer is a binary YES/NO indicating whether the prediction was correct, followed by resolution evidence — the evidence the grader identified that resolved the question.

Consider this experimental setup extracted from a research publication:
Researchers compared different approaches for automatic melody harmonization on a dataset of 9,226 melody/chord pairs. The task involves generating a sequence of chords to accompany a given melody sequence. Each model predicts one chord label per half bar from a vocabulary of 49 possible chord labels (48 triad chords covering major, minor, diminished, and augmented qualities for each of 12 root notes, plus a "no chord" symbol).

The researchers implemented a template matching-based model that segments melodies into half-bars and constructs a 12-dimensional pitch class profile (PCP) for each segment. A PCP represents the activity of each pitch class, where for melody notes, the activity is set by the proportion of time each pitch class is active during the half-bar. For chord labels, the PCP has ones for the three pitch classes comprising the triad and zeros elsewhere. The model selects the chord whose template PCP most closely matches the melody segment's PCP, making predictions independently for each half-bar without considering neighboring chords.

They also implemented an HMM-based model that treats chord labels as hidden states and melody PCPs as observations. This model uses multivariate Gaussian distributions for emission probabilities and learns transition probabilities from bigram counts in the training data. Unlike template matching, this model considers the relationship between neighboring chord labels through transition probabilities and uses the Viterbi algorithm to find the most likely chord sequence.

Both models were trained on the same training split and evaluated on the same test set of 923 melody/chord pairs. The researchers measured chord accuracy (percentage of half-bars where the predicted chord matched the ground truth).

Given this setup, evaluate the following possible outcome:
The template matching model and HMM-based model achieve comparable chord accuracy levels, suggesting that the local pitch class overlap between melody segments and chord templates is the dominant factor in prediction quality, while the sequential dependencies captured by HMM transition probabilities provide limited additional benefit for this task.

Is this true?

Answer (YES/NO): YES